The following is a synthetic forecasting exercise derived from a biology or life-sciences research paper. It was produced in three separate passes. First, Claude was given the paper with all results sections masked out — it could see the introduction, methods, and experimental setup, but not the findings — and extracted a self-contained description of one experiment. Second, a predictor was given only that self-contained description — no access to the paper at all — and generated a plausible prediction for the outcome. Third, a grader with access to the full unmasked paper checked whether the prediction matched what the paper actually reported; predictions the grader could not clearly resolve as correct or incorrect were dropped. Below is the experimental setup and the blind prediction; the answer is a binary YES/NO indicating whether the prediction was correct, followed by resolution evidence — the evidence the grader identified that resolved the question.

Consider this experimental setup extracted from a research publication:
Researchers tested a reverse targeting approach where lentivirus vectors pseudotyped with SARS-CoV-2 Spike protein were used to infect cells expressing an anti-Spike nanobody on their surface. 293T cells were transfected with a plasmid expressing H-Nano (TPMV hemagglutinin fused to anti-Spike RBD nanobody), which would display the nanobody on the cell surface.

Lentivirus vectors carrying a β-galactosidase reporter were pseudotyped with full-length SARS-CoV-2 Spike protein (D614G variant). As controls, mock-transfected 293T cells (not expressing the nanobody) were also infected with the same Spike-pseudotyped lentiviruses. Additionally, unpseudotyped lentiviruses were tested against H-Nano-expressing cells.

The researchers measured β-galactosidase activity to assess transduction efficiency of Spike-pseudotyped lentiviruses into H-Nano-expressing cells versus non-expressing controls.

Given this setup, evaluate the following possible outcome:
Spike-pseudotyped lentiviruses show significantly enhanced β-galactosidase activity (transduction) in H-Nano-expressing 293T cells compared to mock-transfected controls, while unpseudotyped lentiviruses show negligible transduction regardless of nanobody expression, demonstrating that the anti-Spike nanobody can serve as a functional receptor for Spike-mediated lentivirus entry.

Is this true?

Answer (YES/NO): YES